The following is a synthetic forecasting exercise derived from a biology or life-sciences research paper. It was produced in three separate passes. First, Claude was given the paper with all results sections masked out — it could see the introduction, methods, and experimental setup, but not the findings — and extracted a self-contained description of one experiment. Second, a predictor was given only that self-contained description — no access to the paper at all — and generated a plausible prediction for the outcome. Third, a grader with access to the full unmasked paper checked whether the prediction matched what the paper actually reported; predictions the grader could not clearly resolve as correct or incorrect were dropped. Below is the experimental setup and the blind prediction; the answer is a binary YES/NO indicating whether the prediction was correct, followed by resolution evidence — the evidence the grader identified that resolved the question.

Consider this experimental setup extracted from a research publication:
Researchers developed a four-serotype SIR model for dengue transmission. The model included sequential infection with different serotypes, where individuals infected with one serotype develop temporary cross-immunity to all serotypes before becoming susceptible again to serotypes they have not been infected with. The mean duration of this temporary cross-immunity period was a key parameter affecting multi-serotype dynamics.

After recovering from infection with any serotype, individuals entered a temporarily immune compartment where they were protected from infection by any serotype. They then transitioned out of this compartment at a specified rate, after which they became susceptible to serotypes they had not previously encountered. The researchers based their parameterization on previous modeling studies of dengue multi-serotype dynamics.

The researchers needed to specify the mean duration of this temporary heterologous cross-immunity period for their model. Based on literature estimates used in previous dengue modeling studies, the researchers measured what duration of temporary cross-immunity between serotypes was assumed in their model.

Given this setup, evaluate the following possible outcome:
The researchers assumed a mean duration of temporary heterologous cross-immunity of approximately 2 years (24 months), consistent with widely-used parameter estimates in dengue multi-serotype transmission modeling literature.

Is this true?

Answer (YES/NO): YES